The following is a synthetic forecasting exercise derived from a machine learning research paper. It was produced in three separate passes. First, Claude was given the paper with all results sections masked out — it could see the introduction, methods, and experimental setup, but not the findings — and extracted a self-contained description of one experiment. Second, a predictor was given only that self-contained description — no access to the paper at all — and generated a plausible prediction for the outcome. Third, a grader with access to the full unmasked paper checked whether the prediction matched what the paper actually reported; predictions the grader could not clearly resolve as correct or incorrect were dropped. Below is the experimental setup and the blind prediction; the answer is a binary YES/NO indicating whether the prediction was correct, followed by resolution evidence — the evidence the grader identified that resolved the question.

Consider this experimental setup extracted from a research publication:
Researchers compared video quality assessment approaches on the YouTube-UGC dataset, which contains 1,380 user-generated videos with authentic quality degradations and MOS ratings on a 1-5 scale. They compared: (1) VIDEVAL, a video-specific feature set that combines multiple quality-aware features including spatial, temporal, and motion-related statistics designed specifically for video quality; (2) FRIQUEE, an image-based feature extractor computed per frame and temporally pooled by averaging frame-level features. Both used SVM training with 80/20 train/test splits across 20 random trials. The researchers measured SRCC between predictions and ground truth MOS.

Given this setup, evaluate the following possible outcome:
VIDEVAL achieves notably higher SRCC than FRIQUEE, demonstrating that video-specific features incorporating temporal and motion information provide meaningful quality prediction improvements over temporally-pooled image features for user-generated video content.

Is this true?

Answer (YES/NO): NO